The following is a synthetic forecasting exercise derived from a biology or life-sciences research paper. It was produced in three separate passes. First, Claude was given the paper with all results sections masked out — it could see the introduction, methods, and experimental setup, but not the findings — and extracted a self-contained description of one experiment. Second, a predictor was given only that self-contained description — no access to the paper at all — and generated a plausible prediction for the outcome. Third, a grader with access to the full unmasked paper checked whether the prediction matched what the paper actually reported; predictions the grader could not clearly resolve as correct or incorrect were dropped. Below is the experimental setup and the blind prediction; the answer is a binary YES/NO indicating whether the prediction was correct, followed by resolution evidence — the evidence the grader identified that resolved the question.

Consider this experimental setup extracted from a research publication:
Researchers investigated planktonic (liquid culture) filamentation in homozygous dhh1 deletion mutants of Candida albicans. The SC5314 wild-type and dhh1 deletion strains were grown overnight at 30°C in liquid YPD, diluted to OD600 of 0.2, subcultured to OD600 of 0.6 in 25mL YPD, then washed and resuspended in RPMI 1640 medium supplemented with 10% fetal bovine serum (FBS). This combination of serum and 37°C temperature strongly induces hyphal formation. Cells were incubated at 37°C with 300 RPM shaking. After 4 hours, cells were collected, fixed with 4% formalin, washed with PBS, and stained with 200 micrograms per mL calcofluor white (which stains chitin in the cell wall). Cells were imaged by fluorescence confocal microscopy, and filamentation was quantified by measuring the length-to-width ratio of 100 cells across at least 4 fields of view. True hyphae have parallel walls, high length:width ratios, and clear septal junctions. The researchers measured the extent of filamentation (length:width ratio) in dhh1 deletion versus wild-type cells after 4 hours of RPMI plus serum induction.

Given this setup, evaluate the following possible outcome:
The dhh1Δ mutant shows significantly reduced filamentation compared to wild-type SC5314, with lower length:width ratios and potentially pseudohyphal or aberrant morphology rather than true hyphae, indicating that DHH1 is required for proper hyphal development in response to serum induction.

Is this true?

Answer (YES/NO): YES